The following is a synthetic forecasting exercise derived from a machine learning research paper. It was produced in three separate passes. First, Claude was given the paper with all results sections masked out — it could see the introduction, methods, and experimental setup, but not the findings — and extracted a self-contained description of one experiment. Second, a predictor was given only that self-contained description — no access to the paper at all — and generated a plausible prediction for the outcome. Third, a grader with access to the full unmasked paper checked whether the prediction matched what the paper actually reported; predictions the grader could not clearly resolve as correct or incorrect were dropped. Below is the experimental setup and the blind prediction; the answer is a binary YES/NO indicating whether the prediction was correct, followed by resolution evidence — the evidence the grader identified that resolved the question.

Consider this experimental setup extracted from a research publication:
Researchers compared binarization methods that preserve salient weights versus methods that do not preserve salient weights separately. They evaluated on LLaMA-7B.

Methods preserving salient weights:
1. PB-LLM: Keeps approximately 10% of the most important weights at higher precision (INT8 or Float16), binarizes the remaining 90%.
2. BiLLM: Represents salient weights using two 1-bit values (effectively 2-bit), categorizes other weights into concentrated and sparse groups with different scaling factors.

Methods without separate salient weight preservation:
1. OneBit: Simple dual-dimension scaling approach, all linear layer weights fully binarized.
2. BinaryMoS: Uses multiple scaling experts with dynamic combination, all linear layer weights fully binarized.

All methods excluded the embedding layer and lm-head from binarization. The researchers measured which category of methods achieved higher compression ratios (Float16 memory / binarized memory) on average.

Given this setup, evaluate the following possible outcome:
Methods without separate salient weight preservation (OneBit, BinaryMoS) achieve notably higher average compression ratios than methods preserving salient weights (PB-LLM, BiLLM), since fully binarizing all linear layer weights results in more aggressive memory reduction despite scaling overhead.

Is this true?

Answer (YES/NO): YES